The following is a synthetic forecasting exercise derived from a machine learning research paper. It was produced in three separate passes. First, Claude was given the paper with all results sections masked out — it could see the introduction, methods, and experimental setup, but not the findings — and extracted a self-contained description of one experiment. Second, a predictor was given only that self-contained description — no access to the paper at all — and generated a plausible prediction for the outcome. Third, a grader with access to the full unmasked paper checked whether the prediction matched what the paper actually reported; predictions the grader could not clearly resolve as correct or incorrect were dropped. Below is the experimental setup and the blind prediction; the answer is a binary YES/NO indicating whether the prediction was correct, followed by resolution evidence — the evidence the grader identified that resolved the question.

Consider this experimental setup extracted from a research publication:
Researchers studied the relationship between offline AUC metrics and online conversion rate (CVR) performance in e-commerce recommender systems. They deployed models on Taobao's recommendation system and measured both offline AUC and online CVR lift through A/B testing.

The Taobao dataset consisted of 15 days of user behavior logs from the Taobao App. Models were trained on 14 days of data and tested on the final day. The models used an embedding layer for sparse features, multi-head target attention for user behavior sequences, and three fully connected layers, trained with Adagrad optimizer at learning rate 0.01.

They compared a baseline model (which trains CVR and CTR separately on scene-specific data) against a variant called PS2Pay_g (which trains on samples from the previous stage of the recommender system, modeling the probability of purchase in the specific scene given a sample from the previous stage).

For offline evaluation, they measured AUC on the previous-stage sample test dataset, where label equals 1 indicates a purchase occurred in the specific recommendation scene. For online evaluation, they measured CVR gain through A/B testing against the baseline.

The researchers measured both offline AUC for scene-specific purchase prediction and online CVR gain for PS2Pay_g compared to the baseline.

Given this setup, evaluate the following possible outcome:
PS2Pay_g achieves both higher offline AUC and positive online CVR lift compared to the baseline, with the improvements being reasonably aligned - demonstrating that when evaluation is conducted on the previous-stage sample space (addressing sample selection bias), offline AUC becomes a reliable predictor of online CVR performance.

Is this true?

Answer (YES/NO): NO